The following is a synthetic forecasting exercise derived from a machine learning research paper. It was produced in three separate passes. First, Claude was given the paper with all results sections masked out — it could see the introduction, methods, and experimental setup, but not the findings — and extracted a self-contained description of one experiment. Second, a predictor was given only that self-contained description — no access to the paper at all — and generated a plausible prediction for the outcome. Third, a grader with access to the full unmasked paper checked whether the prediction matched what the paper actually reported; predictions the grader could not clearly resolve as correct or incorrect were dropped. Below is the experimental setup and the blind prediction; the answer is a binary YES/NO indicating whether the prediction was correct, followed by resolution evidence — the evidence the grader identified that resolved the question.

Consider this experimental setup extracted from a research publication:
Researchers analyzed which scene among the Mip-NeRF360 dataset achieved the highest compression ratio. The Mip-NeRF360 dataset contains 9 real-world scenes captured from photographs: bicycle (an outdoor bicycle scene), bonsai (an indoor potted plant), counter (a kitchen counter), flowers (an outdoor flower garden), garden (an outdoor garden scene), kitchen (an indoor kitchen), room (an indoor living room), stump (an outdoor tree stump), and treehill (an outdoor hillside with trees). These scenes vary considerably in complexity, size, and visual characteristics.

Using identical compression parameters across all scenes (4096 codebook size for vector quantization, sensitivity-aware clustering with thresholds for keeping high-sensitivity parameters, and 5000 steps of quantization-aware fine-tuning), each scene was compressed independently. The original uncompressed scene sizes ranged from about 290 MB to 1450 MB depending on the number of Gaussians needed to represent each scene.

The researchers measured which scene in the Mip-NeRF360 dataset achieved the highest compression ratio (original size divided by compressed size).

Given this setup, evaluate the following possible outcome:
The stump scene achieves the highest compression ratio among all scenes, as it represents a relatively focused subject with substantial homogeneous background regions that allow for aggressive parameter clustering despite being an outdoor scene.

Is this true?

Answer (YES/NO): NO